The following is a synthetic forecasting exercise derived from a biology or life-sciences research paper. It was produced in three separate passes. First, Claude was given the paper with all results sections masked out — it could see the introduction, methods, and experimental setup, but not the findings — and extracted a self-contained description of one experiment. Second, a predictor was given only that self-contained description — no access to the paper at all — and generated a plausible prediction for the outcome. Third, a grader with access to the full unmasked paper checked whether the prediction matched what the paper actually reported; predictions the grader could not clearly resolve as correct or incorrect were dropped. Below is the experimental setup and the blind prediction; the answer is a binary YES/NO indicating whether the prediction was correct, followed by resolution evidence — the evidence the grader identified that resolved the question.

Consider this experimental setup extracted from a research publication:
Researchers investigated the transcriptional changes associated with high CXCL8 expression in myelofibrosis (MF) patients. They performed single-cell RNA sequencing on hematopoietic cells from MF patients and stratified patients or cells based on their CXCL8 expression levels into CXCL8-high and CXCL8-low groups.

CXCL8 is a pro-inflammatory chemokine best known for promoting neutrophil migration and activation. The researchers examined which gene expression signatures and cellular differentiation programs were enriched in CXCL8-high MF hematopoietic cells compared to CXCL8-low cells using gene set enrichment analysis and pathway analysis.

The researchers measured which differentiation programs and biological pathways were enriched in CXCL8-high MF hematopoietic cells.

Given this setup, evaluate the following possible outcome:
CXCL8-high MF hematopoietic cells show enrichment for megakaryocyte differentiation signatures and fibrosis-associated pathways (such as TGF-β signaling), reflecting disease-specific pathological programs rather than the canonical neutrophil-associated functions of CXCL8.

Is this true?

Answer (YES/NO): NO